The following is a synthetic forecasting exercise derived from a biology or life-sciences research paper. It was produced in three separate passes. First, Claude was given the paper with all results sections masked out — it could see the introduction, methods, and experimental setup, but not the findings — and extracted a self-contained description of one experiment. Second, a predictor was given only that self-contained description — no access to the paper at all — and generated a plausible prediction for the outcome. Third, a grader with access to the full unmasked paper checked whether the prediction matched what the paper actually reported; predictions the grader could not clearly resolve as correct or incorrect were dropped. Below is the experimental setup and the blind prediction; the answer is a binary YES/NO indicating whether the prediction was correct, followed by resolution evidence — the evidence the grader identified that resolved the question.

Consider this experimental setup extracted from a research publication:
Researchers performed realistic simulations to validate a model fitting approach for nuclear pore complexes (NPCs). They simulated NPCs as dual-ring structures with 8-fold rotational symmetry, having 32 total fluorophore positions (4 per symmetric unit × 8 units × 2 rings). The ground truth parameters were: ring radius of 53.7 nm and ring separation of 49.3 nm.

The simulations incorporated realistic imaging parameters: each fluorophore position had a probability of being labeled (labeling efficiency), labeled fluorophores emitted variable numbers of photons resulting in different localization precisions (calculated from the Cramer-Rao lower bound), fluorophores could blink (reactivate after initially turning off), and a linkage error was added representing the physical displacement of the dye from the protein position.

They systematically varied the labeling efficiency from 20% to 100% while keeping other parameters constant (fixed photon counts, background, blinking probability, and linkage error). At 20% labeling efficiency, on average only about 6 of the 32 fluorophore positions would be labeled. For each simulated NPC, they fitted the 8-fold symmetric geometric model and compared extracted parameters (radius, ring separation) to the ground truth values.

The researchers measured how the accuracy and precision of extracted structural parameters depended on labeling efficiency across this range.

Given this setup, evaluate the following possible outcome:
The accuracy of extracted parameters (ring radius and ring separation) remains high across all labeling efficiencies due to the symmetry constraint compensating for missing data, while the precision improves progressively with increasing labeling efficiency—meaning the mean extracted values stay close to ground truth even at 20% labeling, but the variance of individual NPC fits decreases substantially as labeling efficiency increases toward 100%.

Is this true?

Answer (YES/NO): NO